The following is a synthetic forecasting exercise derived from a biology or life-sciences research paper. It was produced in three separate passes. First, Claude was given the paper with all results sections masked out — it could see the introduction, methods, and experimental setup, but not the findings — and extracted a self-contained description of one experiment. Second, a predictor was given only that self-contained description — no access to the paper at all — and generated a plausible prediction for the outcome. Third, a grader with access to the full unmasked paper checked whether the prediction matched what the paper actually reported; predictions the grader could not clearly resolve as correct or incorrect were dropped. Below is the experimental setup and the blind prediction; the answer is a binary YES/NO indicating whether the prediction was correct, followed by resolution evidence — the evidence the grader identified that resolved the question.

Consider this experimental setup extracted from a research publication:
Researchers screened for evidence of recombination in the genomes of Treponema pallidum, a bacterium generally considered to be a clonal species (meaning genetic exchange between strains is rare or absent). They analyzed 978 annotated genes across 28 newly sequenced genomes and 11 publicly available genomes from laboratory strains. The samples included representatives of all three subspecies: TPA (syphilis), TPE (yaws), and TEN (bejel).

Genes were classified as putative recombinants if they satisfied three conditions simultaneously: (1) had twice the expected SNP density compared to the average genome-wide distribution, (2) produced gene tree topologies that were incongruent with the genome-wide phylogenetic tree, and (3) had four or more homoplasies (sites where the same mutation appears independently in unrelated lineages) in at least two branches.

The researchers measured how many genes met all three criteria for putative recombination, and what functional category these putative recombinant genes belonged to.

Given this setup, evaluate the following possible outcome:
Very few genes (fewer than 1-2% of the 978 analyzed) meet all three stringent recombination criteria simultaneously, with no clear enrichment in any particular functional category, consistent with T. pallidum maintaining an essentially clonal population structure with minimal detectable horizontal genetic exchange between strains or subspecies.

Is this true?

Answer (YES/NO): NO